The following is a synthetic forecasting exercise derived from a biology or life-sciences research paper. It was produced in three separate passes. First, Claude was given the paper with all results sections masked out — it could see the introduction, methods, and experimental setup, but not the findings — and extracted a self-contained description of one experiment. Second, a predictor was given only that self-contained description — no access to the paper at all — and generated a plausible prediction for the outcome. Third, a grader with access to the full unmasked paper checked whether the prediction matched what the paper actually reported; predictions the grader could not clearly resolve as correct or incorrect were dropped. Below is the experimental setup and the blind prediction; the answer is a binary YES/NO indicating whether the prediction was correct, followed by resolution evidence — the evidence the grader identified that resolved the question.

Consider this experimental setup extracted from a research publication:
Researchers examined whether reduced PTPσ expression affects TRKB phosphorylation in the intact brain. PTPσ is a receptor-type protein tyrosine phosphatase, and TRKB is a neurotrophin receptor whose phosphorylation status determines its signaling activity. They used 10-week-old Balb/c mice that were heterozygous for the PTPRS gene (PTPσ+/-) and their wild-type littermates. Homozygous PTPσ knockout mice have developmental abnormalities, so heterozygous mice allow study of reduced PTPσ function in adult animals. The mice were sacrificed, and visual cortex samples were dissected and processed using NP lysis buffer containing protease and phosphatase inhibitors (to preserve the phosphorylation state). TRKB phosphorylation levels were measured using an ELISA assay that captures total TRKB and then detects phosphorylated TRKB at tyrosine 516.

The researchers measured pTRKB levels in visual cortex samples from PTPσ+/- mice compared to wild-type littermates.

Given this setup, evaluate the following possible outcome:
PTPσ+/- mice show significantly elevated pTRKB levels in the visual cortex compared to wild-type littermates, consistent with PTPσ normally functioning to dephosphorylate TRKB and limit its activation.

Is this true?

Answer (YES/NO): YES